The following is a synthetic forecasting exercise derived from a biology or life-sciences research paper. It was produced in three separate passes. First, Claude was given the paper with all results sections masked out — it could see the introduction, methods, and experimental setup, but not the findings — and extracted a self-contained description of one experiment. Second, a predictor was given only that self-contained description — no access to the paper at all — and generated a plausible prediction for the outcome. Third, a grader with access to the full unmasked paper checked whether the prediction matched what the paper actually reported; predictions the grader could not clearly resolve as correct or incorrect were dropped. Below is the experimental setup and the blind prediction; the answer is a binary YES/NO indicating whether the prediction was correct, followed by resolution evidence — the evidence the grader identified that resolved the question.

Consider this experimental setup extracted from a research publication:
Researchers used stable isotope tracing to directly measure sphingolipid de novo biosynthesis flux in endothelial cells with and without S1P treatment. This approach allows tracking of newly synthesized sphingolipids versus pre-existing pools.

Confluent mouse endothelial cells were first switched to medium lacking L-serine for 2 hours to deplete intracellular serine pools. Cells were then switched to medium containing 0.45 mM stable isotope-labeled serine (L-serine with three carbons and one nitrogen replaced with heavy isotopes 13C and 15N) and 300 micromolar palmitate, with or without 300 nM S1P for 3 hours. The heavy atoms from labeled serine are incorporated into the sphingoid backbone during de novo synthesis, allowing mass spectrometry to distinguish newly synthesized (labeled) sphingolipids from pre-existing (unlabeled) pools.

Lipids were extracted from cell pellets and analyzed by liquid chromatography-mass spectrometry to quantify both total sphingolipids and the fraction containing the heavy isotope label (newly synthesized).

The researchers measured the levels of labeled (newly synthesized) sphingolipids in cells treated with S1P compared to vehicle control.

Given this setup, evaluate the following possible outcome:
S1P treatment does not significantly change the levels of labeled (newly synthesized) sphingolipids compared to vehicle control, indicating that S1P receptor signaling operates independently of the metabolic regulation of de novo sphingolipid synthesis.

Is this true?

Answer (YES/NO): NO